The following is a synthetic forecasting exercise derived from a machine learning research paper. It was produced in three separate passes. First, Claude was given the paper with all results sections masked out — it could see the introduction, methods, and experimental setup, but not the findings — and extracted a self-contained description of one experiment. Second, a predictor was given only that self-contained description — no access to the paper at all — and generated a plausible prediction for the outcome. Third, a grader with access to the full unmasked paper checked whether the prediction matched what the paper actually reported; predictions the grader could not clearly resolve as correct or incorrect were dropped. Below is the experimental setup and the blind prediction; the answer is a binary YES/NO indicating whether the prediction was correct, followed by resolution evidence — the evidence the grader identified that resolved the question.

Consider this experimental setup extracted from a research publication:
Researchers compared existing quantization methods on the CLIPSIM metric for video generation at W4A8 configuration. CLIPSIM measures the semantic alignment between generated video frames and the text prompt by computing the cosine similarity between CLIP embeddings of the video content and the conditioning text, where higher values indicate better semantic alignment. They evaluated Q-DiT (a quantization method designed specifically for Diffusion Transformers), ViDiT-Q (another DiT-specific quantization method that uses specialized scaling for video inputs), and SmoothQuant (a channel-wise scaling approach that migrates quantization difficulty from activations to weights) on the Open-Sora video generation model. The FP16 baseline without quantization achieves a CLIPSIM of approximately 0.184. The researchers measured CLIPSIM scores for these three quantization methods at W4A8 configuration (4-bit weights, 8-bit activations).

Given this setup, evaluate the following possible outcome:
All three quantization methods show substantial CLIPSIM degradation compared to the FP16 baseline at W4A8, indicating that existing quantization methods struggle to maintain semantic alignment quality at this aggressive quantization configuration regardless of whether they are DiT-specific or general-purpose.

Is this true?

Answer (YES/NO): NO